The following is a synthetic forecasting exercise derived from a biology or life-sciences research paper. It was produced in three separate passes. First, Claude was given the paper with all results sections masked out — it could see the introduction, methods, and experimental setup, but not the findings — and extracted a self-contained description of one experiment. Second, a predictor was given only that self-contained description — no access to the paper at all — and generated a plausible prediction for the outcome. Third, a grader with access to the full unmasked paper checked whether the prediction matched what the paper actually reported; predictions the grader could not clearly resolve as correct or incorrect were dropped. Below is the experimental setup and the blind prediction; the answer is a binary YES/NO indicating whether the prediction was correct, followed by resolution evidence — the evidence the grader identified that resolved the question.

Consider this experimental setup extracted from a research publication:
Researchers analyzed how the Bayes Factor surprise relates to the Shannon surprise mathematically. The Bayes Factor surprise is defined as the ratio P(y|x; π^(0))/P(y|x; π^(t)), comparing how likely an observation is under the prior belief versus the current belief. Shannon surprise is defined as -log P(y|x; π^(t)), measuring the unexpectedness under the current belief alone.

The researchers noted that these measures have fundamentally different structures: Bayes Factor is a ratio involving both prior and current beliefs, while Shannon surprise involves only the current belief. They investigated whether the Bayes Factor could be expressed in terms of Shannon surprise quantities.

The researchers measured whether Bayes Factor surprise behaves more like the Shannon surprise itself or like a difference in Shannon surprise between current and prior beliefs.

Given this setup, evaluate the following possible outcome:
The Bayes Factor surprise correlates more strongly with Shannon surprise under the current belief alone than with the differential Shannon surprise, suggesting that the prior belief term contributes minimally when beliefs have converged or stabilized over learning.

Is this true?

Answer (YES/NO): NO